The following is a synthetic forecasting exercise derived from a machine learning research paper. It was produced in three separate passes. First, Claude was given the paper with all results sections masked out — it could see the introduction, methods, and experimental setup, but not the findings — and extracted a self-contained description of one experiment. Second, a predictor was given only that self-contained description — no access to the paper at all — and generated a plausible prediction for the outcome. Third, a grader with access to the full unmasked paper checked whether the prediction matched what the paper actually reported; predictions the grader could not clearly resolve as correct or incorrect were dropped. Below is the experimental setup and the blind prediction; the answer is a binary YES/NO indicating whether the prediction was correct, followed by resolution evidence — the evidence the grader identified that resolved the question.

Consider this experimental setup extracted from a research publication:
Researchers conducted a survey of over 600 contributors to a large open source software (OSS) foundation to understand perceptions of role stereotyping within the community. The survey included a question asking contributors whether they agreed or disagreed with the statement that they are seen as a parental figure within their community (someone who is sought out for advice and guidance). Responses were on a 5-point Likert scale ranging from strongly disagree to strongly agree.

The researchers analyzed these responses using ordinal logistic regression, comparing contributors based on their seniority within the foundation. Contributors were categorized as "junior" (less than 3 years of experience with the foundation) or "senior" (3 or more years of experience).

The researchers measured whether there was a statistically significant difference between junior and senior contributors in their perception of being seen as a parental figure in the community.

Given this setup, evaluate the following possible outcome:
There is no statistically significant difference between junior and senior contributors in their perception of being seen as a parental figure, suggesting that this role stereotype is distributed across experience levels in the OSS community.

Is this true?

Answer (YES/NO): NO